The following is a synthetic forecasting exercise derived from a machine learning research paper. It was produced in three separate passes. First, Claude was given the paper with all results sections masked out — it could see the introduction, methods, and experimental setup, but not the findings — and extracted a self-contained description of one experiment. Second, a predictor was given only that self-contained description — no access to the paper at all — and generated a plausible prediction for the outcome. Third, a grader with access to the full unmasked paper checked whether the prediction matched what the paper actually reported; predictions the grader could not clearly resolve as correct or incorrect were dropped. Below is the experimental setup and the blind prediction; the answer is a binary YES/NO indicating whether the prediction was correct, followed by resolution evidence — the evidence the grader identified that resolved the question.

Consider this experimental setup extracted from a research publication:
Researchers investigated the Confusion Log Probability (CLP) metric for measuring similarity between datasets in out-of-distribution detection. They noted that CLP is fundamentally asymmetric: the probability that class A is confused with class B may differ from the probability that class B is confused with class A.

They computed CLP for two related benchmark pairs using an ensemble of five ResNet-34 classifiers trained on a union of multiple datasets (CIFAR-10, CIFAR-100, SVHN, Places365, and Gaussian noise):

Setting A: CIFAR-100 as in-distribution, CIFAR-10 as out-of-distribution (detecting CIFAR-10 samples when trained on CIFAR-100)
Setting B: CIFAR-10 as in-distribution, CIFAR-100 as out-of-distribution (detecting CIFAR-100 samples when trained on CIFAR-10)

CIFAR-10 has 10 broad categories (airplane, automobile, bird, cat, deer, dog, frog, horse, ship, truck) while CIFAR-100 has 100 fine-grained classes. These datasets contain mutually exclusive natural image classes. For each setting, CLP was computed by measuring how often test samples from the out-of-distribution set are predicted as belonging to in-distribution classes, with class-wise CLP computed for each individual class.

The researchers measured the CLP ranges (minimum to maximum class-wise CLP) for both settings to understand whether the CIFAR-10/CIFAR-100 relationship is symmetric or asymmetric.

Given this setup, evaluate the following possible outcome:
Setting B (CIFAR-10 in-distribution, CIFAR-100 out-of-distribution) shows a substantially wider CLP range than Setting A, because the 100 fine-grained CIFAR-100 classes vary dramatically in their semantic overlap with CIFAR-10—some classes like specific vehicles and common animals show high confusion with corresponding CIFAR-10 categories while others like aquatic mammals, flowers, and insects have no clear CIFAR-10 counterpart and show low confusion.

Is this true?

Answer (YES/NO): YES